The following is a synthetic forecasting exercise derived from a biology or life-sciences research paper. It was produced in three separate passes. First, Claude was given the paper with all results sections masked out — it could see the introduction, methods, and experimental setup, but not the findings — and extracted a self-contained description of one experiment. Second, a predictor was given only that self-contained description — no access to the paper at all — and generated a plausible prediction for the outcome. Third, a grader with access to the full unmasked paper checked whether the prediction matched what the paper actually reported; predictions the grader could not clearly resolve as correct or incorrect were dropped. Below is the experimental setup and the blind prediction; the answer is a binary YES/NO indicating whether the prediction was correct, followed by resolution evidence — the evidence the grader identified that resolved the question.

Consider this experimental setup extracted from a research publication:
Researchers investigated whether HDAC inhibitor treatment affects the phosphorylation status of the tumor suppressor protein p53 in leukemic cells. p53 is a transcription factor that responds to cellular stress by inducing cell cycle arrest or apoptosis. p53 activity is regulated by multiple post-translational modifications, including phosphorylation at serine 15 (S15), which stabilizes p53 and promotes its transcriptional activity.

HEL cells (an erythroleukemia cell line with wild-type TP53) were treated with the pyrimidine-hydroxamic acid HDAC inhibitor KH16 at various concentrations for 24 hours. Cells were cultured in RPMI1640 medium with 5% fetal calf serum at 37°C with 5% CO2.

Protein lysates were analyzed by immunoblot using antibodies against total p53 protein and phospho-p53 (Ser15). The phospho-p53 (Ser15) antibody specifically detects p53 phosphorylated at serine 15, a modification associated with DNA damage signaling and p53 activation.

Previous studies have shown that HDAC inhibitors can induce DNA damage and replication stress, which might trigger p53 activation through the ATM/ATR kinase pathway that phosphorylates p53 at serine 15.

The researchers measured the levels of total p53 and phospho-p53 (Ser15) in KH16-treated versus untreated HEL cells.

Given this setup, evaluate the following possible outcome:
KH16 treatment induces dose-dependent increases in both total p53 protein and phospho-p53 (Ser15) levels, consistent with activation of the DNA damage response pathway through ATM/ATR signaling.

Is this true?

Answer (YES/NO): NO